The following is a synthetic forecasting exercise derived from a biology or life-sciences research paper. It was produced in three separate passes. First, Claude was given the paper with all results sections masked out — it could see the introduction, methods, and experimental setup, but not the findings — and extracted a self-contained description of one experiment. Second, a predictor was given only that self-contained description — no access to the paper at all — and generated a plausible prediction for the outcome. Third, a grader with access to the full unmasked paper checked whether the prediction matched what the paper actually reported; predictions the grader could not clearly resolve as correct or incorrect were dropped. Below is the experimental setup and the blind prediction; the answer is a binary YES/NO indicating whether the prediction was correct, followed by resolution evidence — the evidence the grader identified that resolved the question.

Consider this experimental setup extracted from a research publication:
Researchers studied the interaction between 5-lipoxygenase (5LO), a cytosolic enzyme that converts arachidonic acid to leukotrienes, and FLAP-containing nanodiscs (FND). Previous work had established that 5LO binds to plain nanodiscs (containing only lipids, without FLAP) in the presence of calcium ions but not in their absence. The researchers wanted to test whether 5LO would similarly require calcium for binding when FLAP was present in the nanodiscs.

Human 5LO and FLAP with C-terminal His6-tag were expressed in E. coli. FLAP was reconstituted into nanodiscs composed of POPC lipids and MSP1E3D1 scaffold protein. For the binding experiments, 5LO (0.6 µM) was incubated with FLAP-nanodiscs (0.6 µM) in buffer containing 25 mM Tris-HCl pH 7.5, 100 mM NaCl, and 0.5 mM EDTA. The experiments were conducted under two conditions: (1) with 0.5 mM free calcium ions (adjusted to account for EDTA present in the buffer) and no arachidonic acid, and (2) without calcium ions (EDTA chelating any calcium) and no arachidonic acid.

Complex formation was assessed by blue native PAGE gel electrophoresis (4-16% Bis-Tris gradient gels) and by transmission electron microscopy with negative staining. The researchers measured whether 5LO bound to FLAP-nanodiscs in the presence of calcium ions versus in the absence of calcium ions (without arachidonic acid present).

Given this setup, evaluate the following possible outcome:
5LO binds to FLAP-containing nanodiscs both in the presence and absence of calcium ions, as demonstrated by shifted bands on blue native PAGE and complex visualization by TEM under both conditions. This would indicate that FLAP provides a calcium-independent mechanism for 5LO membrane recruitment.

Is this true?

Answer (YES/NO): NO